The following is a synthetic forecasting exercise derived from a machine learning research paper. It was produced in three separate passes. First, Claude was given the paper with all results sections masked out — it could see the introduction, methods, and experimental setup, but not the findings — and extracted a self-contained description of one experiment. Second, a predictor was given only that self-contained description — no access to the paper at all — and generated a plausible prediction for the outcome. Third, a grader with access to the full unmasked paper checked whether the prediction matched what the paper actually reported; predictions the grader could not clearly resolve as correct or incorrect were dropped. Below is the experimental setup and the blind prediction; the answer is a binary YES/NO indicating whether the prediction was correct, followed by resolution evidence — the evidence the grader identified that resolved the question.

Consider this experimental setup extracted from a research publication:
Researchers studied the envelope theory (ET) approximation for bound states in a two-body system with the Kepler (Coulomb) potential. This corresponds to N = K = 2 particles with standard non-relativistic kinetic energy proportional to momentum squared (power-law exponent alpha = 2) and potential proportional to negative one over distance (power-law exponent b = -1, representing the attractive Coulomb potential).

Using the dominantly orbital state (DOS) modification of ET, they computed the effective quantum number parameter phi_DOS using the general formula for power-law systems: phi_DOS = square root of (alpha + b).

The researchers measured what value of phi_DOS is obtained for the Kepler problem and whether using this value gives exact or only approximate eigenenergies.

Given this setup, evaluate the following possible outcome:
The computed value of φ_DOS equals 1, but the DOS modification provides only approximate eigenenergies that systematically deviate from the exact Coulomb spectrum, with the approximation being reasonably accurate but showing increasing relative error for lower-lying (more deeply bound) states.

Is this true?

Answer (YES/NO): NO